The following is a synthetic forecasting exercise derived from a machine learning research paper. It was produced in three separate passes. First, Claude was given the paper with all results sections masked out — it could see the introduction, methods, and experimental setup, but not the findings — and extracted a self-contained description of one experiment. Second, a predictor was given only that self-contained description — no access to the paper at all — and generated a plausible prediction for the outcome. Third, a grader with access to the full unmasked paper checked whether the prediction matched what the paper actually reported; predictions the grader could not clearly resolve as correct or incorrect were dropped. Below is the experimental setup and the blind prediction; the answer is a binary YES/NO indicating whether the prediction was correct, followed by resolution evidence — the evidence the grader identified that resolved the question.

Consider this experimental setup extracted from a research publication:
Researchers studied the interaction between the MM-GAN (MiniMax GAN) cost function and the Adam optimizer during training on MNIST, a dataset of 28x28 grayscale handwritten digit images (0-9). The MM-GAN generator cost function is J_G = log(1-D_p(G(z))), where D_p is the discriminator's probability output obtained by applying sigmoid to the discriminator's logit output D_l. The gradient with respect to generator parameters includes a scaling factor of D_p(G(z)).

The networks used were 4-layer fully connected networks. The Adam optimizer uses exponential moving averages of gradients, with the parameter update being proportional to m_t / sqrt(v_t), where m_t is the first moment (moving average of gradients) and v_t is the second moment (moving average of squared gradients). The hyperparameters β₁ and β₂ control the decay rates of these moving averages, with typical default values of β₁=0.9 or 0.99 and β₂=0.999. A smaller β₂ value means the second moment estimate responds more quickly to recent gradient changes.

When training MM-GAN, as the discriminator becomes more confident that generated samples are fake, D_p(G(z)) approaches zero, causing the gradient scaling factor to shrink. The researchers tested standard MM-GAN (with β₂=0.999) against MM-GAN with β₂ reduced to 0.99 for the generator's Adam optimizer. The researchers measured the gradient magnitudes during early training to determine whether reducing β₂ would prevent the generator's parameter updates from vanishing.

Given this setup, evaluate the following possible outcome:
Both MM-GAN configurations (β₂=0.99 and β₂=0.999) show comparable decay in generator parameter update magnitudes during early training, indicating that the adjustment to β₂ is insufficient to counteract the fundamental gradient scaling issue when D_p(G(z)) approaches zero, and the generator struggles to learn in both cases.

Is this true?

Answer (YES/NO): NO